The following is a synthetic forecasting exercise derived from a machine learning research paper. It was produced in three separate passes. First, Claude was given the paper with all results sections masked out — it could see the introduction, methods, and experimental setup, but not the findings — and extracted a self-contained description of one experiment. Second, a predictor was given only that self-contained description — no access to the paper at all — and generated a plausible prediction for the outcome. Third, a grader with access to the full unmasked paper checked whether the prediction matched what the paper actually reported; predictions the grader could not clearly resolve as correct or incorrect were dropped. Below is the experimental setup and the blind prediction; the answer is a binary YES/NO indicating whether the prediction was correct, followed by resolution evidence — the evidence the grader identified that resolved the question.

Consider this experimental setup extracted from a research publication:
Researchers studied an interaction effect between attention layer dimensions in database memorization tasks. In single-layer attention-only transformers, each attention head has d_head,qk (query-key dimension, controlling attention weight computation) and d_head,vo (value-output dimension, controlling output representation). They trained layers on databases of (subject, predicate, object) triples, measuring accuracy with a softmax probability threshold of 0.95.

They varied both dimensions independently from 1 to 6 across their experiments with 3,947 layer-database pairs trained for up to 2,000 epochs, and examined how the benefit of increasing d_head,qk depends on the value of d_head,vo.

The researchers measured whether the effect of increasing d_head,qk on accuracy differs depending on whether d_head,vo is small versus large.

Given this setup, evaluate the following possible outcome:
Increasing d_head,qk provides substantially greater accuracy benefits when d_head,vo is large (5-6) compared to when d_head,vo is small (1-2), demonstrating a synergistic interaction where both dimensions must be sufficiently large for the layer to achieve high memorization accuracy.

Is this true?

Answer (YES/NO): NO